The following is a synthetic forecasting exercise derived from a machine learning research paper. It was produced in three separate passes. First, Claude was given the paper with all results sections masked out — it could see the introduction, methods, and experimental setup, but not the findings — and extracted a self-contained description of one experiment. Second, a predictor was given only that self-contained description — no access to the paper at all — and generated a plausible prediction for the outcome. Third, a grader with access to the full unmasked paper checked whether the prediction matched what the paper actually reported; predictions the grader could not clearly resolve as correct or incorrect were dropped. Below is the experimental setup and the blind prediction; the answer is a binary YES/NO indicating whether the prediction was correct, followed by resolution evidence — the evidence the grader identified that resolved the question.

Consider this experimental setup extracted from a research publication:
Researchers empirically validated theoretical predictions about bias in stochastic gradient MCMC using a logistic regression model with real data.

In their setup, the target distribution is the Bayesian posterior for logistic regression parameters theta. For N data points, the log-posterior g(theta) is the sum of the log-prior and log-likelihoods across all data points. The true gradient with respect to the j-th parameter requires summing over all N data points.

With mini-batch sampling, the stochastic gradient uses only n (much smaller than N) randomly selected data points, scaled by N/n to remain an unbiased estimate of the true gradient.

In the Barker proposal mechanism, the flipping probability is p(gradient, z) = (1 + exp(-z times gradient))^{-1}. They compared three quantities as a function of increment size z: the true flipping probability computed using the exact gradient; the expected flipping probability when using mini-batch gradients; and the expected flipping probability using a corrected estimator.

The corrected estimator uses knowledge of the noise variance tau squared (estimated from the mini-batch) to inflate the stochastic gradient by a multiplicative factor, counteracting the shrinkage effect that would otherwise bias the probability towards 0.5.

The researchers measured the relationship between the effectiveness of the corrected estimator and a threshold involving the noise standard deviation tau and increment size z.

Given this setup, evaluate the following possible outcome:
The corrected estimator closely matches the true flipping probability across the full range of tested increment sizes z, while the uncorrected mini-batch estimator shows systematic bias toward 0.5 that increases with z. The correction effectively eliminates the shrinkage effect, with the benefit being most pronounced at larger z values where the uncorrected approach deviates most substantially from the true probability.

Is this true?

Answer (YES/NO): NO